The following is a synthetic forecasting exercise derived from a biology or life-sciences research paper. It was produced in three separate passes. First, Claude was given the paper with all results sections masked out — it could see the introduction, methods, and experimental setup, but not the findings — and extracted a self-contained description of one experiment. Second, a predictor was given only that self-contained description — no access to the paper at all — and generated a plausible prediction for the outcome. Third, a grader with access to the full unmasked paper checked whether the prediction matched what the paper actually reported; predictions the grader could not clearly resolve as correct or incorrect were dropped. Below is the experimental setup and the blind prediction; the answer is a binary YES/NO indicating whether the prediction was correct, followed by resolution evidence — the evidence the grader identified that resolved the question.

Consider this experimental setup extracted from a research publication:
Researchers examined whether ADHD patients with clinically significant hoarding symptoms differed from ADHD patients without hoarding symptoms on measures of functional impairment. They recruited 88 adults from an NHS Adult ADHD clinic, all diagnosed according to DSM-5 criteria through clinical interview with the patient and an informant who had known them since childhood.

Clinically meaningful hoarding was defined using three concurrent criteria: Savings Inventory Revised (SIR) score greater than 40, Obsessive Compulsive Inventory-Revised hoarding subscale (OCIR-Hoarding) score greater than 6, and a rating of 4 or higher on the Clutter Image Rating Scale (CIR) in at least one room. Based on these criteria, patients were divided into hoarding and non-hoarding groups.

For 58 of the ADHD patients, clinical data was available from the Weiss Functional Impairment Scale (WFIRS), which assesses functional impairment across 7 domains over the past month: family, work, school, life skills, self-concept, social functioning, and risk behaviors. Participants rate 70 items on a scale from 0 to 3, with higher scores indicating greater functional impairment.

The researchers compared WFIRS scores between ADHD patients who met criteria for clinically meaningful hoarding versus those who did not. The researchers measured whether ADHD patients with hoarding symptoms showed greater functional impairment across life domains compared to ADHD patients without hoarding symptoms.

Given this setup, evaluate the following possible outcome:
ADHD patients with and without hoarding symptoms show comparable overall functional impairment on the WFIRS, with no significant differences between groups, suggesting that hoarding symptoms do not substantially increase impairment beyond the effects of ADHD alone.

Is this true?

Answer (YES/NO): NO